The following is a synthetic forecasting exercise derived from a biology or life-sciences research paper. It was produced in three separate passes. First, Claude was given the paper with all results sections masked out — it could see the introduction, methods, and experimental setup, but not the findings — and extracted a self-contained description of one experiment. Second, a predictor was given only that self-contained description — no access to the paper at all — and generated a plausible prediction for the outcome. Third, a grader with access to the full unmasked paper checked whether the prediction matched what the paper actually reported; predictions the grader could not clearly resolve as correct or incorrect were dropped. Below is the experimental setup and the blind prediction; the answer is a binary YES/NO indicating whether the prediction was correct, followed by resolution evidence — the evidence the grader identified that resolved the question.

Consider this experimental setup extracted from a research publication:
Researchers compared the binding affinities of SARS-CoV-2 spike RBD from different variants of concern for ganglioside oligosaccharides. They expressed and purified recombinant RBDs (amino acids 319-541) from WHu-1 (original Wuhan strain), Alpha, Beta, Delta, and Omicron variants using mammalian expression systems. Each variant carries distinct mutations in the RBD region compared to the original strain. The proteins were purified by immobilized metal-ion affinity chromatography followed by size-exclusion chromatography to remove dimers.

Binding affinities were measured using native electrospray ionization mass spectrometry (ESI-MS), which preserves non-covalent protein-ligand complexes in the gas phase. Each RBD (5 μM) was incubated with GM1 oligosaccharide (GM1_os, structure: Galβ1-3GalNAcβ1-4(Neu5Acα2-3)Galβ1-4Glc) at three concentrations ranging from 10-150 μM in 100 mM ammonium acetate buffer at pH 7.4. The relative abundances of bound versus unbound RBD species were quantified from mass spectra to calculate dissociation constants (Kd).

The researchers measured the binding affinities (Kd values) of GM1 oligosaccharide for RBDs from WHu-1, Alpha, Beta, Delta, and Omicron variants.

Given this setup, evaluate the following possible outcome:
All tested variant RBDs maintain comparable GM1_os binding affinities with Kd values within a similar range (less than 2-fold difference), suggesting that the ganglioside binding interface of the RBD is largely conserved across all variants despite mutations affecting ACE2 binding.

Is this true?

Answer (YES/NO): NO